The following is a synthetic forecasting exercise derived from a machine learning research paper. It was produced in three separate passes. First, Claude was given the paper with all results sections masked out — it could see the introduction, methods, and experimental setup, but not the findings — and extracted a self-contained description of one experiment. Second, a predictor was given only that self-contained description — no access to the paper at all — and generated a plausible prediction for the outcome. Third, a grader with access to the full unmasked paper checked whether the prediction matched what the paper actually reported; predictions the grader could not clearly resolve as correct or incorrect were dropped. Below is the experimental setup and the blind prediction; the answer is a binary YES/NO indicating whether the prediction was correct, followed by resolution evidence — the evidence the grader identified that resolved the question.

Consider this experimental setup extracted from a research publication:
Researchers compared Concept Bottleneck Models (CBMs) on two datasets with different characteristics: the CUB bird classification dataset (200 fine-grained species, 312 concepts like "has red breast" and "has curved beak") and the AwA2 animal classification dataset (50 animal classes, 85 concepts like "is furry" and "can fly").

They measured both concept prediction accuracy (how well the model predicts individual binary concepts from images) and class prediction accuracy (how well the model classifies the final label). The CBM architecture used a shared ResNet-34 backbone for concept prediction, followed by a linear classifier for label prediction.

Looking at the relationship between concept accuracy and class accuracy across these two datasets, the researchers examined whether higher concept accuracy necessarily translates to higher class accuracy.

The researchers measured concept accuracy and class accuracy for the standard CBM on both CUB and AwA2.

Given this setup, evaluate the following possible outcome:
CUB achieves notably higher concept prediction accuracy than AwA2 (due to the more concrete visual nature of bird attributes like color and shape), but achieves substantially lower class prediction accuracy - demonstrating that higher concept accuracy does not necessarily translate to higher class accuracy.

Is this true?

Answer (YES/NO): NO